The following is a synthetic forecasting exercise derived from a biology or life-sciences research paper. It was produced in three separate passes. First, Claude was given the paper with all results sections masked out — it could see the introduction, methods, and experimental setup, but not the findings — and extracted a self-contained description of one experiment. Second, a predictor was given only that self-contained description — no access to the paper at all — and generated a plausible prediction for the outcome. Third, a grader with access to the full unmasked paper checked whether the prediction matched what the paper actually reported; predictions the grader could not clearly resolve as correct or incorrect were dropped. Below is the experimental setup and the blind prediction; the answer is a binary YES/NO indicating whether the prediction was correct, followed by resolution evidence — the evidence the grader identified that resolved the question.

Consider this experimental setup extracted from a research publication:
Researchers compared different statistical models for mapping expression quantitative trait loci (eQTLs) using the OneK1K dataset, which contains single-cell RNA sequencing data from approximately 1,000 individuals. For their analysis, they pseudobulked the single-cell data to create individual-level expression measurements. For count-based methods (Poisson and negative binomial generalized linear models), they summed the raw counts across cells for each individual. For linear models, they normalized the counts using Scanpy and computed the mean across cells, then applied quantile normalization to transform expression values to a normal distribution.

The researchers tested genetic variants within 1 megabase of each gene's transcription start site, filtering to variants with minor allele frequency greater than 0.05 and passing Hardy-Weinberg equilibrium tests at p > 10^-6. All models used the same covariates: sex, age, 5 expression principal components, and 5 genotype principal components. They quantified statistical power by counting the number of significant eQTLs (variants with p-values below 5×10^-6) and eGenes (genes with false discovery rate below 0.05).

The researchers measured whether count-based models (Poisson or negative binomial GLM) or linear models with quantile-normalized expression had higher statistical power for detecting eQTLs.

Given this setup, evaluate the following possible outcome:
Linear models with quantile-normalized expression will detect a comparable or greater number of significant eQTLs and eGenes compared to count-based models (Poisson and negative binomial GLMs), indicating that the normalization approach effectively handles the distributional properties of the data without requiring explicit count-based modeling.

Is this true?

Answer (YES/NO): NO